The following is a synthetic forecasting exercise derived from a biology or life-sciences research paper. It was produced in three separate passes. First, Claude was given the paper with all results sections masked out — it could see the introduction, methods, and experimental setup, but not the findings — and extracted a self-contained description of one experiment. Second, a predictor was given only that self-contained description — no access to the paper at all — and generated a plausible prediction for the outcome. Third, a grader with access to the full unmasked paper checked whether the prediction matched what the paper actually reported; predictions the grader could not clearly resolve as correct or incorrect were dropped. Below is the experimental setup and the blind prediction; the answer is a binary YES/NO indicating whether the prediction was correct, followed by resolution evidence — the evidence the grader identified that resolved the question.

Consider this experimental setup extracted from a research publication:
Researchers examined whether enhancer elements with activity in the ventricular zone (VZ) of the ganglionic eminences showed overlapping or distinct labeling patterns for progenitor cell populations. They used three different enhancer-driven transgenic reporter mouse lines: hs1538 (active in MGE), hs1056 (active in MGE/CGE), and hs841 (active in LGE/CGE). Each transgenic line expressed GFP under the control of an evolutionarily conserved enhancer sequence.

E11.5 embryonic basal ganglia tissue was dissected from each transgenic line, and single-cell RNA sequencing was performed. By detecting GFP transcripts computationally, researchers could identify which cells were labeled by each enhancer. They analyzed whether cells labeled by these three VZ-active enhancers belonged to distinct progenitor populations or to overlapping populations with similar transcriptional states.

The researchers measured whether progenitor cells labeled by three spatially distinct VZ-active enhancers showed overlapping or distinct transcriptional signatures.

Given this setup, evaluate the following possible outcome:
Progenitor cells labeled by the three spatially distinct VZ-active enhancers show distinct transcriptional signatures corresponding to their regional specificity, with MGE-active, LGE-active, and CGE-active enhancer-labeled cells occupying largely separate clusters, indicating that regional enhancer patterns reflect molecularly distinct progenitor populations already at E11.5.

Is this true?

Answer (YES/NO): NO